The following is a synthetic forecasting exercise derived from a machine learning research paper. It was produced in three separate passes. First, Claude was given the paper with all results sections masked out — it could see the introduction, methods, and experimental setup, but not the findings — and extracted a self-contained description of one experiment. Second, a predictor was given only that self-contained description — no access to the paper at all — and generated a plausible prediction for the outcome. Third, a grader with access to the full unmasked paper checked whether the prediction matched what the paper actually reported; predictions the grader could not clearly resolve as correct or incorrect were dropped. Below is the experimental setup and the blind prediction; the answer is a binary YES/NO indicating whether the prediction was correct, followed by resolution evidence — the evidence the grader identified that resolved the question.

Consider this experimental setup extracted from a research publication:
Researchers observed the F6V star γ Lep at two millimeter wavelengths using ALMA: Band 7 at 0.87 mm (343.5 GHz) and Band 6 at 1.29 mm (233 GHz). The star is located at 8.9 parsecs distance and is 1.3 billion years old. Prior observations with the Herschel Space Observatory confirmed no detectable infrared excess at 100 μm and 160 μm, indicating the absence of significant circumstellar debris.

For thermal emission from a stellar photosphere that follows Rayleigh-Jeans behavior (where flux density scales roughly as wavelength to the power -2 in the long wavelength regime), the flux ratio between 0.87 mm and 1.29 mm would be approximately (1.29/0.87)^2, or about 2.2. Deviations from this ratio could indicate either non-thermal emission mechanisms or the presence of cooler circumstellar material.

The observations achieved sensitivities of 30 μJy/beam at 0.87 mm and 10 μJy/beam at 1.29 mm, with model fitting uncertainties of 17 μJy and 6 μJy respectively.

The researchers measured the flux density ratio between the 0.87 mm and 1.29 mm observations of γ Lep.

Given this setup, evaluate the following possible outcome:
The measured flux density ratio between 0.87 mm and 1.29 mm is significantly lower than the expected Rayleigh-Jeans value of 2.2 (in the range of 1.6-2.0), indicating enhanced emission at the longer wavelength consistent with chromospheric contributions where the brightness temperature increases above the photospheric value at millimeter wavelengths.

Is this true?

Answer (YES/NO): NO